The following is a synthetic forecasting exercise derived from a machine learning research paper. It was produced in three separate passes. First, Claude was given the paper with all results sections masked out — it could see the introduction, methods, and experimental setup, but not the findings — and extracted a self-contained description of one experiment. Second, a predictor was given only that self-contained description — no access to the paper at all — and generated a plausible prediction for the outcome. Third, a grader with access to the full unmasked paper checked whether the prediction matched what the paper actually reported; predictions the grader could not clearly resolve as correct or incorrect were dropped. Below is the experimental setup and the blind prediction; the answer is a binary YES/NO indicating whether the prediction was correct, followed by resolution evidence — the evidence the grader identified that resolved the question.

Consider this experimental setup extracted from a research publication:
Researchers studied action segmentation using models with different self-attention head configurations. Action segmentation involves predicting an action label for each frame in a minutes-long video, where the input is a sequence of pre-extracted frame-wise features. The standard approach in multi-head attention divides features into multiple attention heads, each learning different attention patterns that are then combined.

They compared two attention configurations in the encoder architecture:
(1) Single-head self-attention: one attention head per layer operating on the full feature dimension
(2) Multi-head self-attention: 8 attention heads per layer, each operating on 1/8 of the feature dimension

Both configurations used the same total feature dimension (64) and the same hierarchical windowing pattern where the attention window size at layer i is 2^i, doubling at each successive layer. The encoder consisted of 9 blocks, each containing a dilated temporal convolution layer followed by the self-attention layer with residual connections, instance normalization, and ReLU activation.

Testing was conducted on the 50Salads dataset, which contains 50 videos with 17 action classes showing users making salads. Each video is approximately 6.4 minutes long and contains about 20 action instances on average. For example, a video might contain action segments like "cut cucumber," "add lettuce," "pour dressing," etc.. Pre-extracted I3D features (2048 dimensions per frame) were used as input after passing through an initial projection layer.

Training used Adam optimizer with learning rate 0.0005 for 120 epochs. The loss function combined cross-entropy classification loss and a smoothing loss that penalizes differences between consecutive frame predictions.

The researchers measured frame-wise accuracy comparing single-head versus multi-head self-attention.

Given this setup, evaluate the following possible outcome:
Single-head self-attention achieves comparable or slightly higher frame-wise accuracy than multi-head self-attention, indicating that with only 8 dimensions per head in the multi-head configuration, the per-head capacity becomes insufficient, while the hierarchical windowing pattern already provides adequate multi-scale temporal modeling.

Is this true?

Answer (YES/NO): YES